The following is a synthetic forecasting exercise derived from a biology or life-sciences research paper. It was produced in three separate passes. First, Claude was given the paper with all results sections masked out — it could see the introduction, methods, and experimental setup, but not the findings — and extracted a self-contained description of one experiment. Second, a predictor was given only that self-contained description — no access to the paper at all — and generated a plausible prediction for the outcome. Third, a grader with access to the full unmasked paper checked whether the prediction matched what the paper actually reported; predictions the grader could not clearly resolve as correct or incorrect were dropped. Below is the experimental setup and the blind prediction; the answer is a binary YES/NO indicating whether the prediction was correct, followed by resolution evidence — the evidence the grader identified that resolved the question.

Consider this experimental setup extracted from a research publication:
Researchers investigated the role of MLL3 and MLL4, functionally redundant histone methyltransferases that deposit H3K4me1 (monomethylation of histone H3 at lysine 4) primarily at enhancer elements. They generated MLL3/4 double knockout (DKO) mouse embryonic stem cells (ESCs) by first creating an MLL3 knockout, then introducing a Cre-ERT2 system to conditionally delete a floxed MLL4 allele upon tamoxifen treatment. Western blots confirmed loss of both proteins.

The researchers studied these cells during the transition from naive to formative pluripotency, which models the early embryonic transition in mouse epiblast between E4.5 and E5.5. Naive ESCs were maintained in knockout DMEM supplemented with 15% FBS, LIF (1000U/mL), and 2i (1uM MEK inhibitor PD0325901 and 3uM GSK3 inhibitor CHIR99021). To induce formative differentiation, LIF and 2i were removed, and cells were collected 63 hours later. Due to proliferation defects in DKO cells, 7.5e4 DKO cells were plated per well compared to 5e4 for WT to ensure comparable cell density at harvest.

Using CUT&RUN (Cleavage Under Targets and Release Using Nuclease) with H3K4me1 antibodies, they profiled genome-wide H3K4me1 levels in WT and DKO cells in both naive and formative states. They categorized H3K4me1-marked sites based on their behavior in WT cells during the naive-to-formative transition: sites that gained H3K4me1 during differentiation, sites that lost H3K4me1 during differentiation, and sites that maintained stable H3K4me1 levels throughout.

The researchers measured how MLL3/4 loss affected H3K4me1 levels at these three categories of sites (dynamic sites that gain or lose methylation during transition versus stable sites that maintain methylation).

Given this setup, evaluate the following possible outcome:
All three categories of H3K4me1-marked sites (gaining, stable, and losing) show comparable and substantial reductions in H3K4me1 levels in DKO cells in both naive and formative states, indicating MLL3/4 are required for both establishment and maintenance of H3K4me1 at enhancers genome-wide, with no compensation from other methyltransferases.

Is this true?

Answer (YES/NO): NO